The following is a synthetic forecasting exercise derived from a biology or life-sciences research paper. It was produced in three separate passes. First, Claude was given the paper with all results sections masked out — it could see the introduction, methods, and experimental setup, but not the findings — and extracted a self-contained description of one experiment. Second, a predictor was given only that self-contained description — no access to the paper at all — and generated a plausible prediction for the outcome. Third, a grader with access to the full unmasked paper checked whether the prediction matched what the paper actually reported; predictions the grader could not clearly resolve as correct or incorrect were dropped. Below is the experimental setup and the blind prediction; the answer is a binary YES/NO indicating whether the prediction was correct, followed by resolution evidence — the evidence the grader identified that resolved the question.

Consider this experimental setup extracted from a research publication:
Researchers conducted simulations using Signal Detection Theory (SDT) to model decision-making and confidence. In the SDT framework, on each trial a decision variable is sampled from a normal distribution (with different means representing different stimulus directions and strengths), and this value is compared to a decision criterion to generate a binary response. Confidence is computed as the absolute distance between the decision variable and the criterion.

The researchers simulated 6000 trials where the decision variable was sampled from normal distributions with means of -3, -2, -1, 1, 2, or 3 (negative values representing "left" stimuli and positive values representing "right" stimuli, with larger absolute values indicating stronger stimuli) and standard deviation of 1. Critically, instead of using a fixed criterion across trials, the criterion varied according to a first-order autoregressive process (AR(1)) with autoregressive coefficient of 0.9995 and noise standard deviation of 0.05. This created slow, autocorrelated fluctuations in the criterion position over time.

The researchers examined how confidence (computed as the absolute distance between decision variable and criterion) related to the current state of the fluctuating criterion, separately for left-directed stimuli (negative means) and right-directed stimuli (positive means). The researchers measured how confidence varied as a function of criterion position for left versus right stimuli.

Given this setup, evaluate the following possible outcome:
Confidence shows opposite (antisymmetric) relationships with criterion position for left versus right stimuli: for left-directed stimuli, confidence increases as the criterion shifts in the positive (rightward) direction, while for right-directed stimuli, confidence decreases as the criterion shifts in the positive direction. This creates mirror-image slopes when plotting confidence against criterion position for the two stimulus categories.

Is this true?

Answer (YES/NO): YES